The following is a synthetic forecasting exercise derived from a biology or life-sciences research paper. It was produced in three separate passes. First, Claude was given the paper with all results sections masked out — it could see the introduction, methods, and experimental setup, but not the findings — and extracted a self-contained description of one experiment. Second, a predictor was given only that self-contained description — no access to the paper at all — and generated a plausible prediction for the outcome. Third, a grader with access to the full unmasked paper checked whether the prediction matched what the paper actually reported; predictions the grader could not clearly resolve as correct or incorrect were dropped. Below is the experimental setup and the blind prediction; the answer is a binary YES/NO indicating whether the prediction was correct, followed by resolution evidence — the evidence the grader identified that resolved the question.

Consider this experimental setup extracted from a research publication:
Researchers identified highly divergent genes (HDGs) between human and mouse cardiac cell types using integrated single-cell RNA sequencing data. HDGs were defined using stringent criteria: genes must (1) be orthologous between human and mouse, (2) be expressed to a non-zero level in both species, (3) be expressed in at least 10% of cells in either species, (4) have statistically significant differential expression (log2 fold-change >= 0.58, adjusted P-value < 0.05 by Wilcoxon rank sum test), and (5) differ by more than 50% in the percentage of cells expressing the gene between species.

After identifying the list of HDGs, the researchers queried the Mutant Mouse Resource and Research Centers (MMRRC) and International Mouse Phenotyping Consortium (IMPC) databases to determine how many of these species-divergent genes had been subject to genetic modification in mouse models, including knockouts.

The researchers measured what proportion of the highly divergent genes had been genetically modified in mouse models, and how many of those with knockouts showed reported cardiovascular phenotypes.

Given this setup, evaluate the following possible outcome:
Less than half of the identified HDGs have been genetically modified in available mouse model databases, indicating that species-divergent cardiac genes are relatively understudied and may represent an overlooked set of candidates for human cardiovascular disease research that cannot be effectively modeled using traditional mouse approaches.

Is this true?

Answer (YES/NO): NO